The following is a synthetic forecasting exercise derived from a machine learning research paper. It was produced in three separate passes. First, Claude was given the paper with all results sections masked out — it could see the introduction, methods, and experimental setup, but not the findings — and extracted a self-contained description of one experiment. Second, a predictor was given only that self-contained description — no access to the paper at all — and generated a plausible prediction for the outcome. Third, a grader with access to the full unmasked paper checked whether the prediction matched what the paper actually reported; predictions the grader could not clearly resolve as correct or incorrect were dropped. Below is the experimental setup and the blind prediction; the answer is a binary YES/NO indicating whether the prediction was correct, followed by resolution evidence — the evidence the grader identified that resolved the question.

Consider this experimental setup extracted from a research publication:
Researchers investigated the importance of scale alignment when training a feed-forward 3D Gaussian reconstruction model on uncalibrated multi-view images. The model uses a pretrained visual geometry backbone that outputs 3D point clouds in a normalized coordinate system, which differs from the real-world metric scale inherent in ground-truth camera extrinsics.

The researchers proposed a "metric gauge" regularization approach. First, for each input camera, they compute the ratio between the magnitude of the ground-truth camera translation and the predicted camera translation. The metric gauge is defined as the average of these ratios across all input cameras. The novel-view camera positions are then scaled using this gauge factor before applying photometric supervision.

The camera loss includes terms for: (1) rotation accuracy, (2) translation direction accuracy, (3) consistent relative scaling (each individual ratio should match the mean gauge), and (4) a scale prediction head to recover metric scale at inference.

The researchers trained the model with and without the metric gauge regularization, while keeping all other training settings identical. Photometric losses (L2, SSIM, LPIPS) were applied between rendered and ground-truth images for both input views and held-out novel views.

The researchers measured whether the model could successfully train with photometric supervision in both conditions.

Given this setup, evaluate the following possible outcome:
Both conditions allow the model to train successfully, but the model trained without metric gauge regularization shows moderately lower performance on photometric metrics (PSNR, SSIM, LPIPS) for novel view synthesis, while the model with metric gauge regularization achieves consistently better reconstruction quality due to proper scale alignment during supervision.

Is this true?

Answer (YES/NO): NO